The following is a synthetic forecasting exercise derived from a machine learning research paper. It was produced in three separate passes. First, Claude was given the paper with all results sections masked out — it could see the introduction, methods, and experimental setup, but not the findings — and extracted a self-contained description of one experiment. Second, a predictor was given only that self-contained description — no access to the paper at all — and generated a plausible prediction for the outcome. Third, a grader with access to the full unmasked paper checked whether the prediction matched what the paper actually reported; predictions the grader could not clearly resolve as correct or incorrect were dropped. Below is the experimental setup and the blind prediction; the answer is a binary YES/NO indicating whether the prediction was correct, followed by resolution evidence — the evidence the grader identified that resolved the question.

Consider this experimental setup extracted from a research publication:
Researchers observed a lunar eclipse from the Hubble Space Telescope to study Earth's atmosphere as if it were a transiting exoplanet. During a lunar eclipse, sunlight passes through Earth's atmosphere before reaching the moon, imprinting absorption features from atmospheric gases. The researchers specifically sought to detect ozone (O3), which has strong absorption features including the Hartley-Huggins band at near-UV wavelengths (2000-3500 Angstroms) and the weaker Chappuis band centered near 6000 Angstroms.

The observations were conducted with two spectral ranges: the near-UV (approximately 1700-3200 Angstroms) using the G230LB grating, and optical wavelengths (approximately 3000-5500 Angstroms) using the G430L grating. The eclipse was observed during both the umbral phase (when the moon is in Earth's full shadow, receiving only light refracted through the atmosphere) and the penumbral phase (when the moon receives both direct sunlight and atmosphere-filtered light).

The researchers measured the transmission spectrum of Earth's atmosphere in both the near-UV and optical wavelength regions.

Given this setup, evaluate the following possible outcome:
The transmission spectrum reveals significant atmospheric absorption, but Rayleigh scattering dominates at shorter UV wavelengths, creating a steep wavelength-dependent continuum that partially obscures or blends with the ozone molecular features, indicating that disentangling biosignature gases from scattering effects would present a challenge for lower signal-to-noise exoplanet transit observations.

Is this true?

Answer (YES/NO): NO